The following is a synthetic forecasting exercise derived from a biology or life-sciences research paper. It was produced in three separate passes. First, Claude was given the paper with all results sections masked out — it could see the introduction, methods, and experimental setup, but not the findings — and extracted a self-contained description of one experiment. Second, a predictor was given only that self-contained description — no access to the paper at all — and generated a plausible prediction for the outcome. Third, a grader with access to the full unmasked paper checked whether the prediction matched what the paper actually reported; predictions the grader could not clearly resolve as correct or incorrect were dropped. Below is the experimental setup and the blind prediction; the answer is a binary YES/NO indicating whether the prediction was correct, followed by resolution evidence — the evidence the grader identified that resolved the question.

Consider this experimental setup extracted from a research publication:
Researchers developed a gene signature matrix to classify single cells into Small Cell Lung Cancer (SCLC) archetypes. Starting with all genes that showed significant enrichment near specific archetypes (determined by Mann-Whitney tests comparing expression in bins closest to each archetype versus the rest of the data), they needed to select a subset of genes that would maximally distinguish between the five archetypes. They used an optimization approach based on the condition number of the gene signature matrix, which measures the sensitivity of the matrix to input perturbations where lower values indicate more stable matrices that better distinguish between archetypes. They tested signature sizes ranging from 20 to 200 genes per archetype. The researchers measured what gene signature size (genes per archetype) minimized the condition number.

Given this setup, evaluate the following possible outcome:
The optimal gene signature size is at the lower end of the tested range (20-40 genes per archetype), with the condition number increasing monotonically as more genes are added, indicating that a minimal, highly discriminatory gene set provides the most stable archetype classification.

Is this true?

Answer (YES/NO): NO